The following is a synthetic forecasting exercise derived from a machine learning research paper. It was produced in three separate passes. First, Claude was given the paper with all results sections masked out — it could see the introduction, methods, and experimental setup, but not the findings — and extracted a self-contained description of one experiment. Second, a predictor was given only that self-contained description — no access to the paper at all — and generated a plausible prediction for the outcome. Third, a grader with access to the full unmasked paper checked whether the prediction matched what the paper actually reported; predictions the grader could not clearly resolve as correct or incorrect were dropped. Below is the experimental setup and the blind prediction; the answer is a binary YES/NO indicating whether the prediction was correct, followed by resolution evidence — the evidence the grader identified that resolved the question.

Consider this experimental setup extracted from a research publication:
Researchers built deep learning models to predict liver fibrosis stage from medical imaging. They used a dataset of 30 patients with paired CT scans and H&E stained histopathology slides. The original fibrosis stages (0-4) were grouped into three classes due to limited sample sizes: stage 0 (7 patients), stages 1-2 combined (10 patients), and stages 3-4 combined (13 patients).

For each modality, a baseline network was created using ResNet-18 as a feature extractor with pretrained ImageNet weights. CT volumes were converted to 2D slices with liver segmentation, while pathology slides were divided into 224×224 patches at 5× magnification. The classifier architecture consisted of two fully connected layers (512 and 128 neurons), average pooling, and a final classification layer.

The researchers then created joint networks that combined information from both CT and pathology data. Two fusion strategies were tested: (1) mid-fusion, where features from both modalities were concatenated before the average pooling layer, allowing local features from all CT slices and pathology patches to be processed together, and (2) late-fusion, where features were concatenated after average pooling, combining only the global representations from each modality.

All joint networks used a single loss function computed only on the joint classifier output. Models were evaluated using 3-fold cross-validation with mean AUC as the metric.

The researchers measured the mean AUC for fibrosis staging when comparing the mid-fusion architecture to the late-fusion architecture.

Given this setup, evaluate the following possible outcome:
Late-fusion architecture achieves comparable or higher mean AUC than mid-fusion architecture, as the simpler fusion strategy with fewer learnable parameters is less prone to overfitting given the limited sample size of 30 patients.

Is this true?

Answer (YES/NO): NO